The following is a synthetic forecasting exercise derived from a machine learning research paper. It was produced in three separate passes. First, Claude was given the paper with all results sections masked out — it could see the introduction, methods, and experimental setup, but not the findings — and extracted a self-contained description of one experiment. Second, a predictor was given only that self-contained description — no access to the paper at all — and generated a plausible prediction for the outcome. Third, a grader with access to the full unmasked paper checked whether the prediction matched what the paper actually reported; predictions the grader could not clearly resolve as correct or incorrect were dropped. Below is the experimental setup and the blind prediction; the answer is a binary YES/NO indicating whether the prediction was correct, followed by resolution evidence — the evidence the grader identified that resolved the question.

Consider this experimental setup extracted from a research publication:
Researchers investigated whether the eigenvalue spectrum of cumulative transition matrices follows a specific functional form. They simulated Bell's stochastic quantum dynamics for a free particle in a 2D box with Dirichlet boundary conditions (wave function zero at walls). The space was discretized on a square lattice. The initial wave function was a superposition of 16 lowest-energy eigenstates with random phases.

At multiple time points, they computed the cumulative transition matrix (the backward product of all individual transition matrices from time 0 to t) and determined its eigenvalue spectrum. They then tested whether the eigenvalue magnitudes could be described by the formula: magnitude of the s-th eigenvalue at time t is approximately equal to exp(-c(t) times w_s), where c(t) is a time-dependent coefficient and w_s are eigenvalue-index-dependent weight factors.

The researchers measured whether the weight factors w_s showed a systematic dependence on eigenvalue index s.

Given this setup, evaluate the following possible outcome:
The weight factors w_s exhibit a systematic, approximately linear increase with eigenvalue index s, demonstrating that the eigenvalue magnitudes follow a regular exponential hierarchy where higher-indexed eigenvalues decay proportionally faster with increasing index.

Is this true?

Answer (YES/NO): YES